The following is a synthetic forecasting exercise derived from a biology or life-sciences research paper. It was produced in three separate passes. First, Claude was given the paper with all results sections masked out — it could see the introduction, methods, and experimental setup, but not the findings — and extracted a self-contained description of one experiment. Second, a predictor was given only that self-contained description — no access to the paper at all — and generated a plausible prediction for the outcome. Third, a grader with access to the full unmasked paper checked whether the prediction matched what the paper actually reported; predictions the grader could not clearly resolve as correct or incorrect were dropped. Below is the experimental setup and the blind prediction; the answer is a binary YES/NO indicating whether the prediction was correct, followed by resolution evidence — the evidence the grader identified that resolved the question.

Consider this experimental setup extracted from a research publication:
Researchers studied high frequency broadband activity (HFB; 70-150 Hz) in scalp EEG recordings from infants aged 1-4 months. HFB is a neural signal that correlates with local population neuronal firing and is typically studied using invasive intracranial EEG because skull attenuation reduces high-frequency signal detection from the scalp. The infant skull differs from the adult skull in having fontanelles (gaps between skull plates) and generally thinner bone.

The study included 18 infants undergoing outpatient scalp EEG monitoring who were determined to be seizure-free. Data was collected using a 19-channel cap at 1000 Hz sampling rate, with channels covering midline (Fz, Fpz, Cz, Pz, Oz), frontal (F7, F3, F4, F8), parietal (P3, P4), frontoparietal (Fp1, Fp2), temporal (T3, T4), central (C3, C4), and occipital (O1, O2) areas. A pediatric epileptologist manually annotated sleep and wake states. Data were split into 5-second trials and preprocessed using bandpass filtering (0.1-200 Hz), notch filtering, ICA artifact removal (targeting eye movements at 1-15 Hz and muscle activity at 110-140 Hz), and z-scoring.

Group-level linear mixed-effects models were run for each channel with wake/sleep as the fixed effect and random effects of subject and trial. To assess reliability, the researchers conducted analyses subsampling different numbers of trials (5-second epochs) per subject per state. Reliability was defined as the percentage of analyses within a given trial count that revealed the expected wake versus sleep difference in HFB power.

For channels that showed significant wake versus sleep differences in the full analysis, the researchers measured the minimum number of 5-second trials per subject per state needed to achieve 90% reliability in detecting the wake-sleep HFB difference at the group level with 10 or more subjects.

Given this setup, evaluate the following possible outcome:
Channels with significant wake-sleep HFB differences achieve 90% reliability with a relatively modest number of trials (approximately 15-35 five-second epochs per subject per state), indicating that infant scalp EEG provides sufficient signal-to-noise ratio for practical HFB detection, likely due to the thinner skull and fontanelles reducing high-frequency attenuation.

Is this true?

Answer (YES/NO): NO